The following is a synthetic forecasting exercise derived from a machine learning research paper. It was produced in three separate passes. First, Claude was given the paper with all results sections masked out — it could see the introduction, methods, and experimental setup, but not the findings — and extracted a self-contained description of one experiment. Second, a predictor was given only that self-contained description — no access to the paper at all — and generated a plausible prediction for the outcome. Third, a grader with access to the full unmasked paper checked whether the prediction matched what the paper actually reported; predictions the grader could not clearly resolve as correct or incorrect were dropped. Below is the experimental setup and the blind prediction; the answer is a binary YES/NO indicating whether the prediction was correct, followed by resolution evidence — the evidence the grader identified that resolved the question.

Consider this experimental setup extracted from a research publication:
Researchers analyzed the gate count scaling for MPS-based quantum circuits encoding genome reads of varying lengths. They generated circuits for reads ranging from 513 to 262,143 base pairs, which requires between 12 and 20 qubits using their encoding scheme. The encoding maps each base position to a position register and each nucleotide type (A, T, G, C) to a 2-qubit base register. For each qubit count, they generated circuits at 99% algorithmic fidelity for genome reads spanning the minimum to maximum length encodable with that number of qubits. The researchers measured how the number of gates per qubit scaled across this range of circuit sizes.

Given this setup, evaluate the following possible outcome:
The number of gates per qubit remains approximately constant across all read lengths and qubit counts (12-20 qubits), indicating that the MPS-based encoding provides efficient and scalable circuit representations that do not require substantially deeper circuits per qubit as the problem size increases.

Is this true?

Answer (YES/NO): NO